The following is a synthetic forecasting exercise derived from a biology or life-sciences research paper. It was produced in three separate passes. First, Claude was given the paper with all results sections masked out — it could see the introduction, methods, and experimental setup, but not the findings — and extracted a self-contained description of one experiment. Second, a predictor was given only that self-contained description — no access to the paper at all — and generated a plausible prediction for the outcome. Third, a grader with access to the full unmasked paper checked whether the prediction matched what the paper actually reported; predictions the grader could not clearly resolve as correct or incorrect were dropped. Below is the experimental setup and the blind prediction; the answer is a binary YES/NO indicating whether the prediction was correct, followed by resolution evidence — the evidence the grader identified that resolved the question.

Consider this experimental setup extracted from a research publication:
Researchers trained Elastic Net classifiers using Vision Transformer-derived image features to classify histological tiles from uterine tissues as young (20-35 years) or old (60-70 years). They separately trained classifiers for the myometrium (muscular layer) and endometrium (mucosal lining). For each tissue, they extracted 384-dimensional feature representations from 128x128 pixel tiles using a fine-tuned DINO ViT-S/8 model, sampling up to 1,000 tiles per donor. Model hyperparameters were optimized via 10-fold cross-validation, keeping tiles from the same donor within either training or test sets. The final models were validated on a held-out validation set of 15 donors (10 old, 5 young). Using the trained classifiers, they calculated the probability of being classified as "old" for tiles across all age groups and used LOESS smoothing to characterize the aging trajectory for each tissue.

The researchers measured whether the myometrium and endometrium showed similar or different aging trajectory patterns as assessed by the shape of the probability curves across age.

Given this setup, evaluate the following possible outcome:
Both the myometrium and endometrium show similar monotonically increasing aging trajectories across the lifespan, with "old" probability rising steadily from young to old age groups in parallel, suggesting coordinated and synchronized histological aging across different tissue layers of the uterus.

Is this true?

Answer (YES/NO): NO